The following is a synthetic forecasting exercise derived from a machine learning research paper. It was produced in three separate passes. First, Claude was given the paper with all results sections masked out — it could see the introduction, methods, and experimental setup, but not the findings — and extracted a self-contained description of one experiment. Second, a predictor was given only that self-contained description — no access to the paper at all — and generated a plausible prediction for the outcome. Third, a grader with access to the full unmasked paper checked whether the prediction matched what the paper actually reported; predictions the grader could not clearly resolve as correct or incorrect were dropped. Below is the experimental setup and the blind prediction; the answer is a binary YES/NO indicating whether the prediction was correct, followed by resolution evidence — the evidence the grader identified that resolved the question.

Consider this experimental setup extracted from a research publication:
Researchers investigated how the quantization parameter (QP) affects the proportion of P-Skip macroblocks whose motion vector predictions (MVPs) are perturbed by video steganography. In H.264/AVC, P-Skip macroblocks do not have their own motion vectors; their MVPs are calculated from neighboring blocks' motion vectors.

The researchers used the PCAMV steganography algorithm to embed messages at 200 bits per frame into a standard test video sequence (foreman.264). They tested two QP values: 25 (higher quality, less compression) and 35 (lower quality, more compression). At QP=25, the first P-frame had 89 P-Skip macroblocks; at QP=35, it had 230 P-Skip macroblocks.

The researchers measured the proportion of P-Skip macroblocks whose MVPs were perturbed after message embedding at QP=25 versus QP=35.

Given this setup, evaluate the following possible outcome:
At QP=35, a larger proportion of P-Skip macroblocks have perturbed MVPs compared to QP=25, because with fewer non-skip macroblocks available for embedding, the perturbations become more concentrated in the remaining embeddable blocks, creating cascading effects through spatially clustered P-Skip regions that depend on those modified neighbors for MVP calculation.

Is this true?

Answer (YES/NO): NO